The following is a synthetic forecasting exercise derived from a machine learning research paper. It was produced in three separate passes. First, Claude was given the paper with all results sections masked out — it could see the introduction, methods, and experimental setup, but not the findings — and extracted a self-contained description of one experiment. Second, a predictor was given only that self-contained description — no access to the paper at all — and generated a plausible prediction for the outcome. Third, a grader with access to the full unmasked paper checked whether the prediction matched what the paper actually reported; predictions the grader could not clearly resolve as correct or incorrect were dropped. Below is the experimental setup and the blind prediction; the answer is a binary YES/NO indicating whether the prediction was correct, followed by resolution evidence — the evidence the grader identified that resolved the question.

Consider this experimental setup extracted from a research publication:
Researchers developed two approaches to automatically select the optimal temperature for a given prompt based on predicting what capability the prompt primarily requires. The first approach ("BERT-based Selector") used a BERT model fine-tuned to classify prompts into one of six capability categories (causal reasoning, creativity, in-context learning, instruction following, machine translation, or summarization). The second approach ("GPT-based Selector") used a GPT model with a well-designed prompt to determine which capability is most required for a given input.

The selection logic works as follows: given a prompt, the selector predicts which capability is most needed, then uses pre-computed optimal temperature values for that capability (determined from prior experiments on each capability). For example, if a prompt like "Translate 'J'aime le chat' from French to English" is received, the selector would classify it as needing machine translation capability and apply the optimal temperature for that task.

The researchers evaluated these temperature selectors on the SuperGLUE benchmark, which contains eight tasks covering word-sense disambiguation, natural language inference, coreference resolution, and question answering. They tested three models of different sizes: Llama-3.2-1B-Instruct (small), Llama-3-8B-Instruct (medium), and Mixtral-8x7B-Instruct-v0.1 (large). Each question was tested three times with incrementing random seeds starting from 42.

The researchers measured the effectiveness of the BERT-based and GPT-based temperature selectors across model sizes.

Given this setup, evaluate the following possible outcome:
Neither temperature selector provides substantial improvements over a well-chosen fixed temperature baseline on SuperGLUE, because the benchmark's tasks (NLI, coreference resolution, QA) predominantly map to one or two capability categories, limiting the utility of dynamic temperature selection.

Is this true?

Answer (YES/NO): NO